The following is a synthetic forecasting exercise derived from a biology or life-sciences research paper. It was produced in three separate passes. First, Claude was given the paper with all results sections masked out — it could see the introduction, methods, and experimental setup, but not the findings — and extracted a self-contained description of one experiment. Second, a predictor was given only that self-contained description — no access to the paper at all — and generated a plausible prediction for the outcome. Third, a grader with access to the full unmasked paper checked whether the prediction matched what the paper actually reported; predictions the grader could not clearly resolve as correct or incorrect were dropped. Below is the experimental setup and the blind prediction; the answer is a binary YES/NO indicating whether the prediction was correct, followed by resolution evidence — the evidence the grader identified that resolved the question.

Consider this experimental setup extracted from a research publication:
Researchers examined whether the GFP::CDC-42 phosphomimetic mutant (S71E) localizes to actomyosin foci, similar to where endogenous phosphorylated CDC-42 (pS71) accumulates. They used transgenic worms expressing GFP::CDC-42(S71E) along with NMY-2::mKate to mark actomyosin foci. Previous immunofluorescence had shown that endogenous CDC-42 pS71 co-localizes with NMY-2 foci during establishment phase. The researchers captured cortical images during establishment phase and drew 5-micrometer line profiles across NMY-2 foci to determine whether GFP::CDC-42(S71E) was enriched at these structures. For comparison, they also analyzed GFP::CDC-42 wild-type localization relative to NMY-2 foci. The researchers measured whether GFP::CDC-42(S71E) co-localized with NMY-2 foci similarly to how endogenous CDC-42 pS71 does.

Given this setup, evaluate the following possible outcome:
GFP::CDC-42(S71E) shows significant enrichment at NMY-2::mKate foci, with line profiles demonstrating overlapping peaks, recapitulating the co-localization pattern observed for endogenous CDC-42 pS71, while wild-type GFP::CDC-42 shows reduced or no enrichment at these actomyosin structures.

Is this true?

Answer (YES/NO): NO